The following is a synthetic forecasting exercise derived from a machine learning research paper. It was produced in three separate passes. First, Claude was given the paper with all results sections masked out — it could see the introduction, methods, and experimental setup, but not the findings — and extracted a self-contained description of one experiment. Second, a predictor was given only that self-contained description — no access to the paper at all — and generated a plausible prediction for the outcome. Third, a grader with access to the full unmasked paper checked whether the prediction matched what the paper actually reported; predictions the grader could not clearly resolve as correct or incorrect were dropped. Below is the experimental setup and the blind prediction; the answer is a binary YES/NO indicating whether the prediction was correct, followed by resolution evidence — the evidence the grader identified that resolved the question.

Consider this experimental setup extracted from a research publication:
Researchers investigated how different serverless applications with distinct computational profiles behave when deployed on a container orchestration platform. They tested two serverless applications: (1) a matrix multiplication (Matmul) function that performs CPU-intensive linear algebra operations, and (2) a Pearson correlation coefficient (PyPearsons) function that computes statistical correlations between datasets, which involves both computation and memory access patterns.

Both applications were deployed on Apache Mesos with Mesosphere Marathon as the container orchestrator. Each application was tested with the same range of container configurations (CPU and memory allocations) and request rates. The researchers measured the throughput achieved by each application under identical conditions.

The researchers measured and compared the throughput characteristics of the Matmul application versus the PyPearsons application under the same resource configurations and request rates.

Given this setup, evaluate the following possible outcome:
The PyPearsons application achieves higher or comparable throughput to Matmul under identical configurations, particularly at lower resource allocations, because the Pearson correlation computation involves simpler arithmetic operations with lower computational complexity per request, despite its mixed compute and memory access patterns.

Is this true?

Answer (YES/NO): NO